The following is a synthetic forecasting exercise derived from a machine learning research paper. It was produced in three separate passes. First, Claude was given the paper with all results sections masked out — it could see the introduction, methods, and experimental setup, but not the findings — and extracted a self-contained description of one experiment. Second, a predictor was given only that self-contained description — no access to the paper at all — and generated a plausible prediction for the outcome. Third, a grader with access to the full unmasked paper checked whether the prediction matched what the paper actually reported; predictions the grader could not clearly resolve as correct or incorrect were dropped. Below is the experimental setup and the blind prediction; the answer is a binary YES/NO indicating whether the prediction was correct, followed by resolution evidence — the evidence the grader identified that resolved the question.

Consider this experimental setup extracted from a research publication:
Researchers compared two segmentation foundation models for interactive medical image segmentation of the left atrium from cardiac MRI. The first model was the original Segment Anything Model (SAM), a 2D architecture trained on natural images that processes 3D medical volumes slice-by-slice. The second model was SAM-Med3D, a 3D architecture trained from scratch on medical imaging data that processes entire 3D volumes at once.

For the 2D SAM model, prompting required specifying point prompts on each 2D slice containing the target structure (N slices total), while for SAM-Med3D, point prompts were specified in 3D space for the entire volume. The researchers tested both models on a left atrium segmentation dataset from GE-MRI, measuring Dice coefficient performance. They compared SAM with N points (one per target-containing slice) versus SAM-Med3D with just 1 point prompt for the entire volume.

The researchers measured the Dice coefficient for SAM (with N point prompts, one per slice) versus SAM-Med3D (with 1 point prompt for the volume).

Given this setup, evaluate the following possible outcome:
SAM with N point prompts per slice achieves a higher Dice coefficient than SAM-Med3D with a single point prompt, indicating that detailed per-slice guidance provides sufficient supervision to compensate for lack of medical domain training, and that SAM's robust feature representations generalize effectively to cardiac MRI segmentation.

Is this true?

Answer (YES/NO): NO